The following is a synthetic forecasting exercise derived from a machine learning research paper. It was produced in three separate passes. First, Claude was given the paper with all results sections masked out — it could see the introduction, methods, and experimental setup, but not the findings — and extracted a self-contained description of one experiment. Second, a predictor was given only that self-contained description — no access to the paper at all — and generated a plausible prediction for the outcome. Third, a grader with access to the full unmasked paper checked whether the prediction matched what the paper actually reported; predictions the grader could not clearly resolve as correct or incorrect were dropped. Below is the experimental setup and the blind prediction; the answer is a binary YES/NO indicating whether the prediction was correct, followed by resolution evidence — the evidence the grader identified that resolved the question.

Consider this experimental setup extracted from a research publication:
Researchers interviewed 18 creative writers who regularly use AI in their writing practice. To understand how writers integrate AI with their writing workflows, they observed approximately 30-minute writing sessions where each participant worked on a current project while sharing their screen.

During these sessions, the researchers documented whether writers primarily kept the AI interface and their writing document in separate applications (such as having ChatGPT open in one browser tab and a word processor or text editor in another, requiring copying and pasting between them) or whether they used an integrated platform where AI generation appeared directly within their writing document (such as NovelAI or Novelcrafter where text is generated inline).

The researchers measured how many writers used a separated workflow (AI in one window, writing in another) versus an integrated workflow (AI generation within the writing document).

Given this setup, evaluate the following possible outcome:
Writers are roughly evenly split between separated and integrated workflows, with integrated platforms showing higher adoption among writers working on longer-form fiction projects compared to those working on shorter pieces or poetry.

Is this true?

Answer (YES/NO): YES